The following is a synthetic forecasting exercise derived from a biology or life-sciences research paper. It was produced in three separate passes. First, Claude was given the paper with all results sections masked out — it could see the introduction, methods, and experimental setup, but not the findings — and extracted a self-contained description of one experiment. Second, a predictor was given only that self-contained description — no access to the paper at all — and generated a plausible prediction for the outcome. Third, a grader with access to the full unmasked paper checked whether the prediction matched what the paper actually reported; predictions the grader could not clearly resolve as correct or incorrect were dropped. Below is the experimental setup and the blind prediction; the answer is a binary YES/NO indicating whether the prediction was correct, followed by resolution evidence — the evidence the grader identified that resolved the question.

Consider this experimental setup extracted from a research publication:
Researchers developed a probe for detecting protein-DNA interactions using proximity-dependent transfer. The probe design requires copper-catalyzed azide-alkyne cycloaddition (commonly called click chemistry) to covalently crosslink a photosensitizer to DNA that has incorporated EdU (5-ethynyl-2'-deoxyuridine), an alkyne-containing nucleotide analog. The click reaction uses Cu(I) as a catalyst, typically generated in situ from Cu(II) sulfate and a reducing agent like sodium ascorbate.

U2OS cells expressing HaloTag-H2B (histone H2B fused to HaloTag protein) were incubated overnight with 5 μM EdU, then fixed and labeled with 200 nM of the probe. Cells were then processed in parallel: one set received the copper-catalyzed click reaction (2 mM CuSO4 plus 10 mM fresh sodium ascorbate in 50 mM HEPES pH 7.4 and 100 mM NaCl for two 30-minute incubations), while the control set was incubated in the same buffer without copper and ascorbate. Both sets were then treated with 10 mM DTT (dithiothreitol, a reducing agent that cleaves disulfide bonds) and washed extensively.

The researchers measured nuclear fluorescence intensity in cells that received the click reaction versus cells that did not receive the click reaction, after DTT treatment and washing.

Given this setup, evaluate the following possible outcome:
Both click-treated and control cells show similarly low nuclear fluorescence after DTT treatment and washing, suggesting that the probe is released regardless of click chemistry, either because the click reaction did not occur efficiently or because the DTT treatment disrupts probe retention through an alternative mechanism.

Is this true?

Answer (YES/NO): NO